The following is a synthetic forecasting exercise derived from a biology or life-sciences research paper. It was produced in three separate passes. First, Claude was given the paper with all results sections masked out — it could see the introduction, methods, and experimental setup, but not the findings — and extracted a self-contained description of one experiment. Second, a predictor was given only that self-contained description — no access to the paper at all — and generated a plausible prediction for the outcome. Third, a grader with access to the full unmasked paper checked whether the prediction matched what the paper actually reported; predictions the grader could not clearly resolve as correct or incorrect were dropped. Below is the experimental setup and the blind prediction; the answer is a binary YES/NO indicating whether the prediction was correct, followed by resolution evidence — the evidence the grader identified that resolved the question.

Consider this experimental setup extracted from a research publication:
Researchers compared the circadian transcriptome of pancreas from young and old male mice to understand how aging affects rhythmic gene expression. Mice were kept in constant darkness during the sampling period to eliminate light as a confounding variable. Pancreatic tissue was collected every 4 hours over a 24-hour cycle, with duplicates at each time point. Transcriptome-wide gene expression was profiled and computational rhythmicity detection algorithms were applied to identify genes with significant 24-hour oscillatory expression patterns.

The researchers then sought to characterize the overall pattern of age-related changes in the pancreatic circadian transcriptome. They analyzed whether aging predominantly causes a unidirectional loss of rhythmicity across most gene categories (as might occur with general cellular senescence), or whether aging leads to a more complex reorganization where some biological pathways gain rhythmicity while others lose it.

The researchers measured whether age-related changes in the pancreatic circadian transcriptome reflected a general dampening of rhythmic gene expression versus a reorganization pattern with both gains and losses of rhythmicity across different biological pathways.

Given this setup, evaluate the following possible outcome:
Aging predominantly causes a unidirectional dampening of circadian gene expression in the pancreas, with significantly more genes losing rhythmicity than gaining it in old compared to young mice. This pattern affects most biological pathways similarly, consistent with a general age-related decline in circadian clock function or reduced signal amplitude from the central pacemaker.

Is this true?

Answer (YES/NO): NO